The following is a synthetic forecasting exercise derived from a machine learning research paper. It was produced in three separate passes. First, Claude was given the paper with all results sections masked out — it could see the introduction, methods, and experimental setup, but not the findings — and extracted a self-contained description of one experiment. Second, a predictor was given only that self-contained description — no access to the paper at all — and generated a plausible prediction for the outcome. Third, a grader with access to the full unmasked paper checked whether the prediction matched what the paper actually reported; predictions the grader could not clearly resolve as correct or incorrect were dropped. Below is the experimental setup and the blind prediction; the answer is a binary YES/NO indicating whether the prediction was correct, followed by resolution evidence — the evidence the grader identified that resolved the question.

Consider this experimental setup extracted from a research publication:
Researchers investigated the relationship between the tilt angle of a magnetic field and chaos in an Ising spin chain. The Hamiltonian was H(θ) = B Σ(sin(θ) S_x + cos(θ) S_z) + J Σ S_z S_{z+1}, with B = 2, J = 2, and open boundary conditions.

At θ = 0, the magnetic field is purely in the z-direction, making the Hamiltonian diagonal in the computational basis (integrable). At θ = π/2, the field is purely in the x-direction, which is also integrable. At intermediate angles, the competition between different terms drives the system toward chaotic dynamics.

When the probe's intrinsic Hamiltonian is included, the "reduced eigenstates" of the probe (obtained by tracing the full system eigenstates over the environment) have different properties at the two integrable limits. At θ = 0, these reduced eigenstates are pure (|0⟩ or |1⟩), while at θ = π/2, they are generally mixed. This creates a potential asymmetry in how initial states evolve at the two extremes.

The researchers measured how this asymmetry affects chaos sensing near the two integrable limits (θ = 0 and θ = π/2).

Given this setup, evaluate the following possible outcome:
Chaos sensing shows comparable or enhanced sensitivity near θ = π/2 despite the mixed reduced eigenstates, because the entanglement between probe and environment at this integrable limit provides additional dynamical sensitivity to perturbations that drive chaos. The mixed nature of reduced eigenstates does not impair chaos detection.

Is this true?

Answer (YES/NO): NO